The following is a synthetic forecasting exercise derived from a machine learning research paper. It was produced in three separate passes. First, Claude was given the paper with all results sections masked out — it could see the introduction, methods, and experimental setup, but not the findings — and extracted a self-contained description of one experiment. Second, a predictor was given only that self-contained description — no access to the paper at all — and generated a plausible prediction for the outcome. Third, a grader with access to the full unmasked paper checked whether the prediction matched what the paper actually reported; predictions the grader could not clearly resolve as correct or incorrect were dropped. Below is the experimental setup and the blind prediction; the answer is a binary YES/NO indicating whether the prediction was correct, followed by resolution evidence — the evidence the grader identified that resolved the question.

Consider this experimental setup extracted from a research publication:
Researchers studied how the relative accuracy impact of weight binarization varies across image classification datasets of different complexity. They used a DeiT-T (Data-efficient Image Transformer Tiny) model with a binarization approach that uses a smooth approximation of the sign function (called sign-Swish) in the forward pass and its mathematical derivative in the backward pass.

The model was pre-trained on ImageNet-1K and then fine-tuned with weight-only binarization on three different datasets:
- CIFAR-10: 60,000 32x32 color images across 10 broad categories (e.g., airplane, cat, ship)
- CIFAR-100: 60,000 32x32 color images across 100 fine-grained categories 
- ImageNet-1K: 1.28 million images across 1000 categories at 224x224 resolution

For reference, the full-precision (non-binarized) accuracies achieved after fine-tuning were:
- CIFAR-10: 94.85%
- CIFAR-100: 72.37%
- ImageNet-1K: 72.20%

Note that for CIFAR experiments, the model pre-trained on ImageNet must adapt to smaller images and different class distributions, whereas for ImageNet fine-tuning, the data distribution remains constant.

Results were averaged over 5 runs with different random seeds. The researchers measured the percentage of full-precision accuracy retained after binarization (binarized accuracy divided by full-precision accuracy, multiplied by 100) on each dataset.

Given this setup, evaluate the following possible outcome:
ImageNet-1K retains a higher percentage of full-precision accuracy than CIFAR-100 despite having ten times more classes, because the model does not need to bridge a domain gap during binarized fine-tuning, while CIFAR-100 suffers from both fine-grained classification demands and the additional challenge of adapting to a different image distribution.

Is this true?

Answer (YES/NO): YES